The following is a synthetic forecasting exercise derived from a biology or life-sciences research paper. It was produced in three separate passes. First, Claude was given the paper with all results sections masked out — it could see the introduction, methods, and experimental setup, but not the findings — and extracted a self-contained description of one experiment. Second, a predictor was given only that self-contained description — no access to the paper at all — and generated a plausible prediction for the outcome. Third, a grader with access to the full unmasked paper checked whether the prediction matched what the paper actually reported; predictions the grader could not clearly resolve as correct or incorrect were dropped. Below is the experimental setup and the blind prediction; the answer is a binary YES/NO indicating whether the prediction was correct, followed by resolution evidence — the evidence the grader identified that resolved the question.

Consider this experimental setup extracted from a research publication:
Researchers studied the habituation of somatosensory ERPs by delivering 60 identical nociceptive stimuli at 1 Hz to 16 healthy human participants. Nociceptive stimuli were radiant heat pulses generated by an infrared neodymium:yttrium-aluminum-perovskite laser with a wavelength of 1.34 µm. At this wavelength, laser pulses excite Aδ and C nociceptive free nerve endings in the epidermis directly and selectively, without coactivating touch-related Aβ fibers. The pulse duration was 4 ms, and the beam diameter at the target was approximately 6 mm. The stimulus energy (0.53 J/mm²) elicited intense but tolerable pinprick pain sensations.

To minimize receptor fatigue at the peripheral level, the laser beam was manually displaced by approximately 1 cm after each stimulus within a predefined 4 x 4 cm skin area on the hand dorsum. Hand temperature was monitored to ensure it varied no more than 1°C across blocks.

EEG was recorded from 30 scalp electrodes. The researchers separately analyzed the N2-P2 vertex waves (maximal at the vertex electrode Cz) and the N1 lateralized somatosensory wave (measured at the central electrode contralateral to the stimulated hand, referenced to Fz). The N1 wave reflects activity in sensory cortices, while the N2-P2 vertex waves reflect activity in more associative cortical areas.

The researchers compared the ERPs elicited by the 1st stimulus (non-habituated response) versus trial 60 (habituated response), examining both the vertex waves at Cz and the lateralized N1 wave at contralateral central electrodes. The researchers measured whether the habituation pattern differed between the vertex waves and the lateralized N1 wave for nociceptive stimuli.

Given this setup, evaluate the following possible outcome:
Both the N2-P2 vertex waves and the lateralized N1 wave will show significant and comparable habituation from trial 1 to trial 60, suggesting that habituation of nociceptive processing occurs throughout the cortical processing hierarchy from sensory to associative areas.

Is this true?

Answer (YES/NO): NO